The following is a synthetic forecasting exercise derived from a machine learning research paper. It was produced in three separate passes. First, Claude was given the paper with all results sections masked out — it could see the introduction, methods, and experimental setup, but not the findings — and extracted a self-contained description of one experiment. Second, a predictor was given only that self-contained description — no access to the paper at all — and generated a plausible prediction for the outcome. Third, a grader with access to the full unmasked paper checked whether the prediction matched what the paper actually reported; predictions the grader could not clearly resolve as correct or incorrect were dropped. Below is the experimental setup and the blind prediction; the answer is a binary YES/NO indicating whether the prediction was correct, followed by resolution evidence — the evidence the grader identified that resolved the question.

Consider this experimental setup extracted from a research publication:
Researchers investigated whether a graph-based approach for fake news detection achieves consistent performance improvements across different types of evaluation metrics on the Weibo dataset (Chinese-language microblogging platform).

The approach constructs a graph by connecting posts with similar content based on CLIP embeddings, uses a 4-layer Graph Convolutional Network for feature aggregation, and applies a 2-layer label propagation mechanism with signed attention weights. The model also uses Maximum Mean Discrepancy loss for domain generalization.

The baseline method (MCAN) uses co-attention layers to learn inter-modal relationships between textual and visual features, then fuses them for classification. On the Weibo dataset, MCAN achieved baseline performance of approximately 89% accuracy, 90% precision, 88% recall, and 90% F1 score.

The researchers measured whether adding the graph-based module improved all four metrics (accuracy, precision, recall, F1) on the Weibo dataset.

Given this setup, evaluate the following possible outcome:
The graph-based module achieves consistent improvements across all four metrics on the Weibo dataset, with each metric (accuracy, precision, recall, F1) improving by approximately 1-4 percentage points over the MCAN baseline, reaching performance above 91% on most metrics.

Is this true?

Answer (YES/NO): NO